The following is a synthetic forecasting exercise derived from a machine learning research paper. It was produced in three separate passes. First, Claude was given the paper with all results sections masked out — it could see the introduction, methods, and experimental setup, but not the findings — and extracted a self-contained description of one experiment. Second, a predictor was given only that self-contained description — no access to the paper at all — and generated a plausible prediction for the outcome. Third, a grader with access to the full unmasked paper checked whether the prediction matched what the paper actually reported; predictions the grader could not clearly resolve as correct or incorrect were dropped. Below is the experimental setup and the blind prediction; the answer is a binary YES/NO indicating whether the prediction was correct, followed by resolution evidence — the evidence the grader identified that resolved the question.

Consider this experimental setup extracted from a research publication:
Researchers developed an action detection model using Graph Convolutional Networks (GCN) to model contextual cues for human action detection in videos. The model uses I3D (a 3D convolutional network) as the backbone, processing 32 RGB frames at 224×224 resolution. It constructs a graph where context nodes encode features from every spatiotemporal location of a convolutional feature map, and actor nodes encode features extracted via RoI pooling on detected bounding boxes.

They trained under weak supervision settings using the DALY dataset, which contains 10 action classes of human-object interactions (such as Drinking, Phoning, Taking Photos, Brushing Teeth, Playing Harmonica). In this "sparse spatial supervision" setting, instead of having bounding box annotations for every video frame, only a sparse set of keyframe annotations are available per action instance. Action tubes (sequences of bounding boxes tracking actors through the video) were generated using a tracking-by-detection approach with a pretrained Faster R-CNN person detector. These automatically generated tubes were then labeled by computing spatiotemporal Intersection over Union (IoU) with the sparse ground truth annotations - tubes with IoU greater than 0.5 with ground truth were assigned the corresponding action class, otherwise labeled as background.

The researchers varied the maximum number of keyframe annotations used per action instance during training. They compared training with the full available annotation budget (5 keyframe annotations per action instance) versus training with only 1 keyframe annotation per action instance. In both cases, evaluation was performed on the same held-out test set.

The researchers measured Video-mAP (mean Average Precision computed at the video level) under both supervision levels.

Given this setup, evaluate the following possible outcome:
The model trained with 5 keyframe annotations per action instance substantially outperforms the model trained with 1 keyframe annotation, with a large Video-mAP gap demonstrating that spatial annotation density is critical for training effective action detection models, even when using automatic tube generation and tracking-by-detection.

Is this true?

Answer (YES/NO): NO